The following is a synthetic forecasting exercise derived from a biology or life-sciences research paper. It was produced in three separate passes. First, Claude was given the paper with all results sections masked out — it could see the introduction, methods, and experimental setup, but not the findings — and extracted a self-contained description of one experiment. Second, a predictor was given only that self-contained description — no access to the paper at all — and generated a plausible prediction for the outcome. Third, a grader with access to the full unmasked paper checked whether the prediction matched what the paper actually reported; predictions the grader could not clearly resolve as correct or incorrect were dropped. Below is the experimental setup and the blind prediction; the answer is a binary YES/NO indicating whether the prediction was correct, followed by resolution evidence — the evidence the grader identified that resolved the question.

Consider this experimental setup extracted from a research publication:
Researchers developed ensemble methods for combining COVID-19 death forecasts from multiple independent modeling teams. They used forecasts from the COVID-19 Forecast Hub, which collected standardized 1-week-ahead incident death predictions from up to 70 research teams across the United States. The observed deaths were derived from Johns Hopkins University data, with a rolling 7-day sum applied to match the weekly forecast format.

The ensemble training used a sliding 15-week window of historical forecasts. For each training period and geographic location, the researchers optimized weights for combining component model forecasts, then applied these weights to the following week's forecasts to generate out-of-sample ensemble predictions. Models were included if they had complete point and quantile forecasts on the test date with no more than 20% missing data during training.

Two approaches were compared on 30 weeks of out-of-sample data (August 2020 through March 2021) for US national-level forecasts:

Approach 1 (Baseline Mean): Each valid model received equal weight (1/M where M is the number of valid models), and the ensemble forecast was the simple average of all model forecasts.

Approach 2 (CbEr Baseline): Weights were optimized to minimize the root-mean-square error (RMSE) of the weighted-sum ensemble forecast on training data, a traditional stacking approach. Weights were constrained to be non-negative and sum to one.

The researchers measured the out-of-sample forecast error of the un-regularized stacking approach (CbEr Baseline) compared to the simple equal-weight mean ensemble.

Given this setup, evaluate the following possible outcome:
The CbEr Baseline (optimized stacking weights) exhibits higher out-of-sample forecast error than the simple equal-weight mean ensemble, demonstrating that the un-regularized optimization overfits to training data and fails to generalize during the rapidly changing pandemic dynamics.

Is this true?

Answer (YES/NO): YES